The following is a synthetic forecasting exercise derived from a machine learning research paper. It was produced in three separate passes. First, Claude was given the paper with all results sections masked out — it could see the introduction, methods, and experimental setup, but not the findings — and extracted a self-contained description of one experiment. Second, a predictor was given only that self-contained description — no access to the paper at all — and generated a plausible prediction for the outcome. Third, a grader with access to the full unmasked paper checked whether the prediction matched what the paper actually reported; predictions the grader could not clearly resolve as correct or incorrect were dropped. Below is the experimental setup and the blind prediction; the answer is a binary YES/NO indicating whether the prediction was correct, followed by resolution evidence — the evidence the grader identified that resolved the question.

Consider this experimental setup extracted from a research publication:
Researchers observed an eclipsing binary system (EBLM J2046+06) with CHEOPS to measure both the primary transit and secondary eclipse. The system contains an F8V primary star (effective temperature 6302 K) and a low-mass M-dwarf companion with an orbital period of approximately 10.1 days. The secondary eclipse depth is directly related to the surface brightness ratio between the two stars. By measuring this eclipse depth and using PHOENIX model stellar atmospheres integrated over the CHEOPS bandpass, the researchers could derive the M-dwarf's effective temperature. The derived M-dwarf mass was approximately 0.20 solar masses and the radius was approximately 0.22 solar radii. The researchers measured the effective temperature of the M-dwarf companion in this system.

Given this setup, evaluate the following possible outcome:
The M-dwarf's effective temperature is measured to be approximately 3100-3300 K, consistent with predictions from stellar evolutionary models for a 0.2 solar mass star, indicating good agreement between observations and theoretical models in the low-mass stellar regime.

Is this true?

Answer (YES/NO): YES